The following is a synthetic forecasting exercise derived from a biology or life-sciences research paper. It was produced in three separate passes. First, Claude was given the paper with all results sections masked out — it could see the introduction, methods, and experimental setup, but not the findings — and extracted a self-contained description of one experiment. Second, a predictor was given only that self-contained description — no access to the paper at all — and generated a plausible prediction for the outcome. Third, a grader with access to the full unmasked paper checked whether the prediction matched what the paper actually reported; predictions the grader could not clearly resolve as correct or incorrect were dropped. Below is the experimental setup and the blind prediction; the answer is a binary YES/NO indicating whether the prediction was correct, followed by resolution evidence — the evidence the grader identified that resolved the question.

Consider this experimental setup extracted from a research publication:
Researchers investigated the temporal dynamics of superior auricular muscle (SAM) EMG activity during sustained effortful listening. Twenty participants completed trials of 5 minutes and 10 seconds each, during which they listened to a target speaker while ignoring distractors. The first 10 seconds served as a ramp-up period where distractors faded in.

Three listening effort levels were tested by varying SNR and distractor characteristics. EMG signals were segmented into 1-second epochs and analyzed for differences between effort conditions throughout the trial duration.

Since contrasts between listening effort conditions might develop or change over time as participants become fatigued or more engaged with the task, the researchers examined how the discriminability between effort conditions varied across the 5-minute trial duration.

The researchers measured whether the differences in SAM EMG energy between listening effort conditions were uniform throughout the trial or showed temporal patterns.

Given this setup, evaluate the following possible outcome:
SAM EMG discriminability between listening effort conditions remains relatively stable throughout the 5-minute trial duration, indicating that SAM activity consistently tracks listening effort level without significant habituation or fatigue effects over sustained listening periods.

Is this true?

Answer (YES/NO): NO